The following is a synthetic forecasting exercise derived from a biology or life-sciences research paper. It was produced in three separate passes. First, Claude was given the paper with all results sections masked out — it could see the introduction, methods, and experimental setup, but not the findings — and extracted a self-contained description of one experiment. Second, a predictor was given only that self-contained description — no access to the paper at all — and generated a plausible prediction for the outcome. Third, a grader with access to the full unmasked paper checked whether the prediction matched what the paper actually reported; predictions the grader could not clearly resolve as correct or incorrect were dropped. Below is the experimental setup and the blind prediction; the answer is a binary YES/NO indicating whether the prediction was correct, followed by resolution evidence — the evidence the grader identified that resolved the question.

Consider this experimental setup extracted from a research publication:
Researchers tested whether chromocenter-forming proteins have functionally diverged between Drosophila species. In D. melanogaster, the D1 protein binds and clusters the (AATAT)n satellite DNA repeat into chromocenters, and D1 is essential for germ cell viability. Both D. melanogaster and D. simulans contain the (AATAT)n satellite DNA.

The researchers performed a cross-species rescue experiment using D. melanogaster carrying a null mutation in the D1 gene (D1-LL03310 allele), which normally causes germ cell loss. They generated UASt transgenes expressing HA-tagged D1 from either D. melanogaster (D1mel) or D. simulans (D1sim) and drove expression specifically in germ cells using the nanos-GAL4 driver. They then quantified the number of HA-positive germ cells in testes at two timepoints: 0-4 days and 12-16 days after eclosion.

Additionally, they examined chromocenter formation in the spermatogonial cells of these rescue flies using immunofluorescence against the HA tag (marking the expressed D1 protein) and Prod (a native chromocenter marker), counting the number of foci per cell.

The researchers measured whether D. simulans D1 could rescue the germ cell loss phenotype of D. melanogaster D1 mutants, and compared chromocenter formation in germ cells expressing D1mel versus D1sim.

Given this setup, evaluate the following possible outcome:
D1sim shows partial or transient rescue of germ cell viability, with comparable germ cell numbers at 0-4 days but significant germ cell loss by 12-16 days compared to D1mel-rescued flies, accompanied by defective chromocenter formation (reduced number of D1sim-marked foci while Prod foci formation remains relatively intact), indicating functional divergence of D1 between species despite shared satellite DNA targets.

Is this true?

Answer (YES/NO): NO